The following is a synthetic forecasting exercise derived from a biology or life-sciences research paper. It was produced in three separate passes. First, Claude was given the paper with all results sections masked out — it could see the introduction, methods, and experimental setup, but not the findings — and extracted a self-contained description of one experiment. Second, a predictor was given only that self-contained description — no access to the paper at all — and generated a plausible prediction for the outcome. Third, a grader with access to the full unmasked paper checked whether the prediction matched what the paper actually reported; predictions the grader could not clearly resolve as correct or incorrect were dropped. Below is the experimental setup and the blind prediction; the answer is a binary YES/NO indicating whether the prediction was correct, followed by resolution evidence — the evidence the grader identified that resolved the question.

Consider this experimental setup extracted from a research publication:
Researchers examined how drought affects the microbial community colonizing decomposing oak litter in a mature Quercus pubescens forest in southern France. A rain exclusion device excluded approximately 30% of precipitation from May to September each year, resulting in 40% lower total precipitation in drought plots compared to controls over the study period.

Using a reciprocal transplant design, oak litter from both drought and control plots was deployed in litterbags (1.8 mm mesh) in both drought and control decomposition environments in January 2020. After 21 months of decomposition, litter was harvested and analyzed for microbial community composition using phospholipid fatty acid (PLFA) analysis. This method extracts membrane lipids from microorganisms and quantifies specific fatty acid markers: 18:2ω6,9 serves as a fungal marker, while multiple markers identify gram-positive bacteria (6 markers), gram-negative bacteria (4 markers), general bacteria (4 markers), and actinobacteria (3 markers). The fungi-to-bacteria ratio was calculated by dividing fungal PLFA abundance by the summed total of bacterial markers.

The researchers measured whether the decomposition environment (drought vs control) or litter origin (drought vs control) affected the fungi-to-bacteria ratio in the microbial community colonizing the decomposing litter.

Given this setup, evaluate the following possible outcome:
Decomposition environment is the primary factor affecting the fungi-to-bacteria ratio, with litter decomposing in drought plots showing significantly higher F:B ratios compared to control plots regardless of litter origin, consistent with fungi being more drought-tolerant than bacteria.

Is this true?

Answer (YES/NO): NO